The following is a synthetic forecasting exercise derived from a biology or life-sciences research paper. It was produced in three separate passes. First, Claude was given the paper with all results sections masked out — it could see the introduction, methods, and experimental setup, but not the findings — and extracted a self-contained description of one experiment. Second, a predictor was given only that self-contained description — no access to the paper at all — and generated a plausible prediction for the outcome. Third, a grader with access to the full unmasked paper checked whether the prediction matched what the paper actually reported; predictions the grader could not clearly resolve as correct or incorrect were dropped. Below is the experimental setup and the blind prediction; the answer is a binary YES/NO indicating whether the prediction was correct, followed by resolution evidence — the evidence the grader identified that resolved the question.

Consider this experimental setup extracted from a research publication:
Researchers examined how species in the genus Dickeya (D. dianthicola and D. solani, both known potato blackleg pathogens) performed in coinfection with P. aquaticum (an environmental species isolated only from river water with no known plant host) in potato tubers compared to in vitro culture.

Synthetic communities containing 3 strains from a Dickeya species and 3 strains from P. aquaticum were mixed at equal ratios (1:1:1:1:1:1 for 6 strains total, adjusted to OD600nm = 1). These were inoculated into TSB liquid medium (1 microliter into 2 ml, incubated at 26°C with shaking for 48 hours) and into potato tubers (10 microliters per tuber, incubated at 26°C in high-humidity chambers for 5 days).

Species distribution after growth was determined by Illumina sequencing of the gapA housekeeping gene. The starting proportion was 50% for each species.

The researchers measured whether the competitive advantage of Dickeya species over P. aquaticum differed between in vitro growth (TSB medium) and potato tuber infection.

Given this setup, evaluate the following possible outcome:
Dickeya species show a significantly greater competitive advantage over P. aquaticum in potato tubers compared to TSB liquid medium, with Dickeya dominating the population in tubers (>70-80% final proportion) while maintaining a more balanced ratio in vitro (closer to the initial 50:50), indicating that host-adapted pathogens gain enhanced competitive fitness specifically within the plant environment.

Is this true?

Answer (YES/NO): NO